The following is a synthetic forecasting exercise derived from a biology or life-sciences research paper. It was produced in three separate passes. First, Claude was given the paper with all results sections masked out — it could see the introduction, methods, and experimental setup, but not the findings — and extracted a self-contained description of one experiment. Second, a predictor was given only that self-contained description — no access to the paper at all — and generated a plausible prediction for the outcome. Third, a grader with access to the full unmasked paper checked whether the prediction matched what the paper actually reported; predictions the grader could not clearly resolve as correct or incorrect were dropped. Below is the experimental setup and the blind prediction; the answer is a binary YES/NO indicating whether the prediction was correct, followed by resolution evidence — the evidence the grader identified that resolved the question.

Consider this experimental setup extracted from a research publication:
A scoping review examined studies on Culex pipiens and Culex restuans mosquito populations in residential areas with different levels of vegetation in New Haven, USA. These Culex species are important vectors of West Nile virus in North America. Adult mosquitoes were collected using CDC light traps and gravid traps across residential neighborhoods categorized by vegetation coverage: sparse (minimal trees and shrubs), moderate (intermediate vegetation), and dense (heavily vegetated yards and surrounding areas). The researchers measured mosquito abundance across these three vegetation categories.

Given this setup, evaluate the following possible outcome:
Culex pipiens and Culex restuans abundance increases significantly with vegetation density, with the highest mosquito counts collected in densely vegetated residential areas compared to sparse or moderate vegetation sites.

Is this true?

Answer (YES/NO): NO